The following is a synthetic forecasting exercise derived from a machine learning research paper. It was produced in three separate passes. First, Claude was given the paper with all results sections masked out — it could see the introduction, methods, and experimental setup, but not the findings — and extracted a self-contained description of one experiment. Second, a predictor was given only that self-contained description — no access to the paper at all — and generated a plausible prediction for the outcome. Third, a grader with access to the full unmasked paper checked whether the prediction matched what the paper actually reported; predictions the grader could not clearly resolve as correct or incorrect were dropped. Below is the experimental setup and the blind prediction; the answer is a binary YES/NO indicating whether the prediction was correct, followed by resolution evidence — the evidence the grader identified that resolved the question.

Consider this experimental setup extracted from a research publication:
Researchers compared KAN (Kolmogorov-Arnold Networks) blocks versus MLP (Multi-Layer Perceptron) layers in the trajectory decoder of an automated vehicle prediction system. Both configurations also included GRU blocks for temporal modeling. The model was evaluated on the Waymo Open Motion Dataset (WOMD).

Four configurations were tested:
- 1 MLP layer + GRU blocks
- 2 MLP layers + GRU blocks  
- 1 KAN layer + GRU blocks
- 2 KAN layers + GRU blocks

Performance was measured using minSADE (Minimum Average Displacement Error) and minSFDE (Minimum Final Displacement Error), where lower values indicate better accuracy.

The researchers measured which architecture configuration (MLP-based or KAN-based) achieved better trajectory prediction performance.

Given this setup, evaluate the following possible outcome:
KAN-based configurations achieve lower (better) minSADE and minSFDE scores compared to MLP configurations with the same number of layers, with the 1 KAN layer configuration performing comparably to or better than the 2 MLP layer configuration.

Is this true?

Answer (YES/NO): YES